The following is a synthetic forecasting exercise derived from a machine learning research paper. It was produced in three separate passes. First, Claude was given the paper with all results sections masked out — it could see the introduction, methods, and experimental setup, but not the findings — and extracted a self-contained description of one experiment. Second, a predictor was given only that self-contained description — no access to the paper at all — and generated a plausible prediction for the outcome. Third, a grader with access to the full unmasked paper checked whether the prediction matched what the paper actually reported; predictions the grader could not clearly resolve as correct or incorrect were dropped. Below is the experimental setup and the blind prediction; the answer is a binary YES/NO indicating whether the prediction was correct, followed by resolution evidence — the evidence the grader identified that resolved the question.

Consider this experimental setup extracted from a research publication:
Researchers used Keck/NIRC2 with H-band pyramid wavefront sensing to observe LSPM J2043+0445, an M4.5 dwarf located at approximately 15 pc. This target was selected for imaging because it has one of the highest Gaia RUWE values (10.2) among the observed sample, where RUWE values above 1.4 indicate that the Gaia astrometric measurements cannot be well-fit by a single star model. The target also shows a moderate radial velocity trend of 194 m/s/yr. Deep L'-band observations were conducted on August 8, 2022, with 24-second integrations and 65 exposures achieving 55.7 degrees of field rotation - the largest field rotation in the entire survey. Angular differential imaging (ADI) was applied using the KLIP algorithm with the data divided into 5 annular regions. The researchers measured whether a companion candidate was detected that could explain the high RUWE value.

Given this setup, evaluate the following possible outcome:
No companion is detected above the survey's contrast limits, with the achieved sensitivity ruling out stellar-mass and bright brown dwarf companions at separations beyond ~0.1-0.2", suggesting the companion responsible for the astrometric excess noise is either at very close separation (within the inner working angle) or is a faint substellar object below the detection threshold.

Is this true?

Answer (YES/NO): YES